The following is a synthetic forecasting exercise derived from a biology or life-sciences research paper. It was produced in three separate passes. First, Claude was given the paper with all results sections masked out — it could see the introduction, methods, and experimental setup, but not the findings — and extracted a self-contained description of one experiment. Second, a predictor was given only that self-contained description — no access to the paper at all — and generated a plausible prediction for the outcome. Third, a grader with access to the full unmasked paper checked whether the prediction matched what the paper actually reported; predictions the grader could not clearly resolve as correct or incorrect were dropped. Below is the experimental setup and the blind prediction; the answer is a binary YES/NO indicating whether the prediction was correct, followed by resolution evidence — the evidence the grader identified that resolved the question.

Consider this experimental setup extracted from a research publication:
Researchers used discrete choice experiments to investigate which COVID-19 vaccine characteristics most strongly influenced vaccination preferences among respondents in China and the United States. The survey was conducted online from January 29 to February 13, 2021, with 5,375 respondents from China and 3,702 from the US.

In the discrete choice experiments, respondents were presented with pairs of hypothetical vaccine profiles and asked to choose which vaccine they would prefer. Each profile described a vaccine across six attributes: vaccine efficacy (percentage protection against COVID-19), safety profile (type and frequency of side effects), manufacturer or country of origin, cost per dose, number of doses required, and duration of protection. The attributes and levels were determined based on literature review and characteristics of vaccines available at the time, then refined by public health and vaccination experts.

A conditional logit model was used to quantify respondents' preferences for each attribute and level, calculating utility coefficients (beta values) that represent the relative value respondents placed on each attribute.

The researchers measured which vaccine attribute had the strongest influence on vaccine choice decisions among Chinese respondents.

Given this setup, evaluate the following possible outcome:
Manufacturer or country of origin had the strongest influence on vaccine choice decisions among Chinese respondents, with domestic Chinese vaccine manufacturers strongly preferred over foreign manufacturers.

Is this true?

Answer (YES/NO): NO